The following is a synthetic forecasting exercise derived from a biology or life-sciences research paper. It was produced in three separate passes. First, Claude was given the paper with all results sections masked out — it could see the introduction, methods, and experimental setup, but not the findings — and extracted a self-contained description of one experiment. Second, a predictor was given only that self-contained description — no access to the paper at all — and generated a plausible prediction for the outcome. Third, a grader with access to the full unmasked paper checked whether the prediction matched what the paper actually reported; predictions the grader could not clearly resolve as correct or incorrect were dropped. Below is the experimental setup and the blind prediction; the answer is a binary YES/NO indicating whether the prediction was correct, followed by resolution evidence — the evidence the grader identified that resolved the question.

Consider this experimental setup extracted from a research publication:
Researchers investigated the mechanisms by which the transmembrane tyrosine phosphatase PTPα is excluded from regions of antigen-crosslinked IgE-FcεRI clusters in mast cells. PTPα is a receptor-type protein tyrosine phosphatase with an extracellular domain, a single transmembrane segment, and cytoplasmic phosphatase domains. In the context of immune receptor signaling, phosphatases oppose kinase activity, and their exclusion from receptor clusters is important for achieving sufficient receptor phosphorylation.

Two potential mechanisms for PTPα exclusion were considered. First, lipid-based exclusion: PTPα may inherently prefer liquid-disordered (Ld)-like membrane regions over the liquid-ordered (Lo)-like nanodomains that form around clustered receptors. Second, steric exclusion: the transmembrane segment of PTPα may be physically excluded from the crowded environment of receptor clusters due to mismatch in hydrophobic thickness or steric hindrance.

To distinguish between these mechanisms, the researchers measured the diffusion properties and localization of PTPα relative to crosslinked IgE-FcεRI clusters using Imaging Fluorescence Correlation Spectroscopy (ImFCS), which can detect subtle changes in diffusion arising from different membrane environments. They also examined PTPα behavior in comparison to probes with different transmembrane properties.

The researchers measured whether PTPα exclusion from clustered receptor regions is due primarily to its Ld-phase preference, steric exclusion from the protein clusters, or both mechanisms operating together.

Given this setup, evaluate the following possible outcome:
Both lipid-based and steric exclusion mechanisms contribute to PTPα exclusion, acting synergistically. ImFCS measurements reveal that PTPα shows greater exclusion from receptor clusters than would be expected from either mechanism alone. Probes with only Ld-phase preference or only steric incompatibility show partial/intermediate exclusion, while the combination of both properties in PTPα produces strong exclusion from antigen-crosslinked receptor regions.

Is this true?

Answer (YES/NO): YES